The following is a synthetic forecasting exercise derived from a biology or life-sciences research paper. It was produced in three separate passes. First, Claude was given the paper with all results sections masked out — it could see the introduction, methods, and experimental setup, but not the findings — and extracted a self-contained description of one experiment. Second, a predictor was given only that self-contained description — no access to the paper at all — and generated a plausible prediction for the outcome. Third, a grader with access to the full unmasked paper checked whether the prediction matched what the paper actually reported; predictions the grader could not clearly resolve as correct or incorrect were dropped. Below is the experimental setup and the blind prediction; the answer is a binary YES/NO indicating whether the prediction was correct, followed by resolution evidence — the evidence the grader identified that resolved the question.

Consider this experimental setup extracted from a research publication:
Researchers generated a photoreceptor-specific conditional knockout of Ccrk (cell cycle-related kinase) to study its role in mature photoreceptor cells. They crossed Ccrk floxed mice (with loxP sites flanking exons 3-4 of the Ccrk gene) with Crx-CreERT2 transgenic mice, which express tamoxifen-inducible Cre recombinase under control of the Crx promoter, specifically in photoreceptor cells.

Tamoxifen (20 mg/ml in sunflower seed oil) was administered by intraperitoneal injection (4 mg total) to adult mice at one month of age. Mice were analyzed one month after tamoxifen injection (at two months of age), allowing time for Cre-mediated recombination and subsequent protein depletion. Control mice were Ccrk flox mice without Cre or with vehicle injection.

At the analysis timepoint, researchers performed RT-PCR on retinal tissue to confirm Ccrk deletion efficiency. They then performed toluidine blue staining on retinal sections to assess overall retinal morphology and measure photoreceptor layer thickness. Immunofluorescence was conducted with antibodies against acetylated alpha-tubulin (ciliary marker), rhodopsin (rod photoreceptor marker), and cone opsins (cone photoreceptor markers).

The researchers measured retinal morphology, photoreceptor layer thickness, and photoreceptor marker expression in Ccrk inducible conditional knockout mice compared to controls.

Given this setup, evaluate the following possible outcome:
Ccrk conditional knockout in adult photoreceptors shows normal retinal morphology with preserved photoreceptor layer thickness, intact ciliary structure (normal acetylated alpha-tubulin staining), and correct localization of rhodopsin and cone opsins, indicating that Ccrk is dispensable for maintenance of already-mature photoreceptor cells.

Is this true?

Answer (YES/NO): YES